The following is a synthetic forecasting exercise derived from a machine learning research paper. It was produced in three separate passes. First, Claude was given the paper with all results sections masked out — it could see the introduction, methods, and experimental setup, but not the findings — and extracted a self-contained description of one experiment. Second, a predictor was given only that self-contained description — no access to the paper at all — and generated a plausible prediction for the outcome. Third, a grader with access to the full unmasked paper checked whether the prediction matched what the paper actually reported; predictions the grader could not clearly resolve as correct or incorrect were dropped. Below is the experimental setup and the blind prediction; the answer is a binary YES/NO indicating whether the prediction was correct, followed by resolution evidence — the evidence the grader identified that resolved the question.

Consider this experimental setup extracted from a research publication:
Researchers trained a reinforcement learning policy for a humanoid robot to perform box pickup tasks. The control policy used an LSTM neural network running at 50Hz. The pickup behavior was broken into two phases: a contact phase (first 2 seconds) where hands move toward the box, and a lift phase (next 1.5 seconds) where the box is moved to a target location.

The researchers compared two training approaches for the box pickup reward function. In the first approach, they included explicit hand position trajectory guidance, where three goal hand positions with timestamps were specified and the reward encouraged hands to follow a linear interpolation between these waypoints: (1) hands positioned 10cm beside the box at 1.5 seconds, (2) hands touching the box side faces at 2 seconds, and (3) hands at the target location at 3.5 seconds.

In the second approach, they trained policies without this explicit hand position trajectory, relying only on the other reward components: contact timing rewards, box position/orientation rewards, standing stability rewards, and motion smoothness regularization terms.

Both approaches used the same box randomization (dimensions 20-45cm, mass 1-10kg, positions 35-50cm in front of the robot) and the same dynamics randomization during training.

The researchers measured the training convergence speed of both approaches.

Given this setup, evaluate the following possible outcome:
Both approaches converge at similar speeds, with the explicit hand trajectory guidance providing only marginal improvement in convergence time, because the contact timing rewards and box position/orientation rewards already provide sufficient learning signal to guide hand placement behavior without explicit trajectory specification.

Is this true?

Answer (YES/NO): NO